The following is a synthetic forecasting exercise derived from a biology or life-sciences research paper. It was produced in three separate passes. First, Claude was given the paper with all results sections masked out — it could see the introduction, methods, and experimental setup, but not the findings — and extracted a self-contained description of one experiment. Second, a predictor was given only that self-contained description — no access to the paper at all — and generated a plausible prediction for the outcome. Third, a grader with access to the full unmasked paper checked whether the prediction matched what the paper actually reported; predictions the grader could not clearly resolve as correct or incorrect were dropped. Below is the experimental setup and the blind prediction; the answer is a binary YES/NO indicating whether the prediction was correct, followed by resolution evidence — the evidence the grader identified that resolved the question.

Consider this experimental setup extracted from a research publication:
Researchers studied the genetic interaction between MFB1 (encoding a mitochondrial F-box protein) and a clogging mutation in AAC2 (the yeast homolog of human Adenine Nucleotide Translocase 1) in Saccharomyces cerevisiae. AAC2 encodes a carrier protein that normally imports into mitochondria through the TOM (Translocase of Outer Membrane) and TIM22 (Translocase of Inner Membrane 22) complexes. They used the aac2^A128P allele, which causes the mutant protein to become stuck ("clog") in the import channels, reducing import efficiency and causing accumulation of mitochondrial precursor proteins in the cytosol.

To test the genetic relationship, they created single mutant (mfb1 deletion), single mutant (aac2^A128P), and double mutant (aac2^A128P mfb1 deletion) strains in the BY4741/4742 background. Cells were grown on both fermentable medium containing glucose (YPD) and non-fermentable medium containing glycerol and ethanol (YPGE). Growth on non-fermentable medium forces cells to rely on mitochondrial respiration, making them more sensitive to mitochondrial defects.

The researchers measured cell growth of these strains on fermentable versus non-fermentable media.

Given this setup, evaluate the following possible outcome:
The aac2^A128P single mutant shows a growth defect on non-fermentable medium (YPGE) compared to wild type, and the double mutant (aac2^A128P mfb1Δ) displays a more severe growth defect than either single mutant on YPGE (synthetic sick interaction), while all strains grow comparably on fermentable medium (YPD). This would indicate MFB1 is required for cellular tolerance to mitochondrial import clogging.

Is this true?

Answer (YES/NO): NO